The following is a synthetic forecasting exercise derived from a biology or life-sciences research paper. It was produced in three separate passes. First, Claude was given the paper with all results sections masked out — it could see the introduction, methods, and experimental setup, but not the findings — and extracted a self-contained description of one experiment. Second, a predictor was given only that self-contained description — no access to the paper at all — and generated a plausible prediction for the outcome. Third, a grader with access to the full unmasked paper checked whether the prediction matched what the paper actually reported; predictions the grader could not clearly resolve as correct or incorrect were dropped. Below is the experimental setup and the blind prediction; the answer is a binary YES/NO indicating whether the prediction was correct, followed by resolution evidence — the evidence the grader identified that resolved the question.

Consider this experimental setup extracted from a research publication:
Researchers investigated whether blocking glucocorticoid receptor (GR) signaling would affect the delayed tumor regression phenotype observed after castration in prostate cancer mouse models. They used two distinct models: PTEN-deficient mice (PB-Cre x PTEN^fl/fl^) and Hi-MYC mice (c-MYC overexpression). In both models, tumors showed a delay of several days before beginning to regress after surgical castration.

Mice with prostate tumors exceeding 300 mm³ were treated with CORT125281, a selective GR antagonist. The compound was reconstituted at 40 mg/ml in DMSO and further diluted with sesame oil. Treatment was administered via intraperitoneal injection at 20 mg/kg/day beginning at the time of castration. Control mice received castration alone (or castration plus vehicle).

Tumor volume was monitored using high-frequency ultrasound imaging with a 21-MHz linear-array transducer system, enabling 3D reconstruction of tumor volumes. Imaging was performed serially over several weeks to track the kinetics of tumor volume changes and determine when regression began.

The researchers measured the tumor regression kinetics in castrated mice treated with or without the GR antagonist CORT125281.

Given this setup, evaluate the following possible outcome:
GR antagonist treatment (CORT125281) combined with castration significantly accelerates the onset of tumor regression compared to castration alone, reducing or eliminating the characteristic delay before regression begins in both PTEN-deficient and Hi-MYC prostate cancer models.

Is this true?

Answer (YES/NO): YES